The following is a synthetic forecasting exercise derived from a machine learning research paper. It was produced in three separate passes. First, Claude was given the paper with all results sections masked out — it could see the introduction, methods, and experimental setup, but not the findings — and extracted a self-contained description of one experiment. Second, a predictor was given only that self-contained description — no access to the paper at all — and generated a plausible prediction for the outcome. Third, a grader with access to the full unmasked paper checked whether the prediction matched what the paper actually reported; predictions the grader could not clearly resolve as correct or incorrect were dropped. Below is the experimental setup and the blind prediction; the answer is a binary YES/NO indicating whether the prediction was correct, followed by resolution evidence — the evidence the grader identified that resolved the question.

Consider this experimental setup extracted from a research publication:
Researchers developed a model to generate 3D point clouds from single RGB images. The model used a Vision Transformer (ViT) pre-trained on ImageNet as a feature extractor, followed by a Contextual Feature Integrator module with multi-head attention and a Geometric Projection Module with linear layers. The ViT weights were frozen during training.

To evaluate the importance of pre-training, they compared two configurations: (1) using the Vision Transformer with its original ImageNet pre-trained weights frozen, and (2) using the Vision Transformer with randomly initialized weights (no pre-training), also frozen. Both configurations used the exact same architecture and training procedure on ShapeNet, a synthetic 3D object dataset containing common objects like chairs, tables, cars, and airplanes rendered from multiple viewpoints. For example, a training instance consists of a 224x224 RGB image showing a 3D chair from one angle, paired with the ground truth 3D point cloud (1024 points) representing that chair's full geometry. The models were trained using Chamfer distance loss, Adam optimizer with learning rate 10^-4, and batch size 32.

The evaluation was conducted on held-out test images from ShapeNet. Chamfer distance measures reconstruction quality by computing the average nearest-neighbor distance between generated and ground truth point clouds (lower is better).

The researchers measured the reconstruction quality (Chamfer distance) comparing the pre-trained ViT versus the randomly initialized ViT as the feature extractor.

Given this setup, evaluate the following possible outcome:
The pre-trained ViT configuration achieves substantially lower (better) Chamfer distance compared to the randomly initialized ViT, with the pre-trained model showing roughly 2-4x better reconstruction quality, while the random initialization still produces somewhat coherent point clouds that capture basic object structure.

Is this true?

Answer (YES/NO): NO